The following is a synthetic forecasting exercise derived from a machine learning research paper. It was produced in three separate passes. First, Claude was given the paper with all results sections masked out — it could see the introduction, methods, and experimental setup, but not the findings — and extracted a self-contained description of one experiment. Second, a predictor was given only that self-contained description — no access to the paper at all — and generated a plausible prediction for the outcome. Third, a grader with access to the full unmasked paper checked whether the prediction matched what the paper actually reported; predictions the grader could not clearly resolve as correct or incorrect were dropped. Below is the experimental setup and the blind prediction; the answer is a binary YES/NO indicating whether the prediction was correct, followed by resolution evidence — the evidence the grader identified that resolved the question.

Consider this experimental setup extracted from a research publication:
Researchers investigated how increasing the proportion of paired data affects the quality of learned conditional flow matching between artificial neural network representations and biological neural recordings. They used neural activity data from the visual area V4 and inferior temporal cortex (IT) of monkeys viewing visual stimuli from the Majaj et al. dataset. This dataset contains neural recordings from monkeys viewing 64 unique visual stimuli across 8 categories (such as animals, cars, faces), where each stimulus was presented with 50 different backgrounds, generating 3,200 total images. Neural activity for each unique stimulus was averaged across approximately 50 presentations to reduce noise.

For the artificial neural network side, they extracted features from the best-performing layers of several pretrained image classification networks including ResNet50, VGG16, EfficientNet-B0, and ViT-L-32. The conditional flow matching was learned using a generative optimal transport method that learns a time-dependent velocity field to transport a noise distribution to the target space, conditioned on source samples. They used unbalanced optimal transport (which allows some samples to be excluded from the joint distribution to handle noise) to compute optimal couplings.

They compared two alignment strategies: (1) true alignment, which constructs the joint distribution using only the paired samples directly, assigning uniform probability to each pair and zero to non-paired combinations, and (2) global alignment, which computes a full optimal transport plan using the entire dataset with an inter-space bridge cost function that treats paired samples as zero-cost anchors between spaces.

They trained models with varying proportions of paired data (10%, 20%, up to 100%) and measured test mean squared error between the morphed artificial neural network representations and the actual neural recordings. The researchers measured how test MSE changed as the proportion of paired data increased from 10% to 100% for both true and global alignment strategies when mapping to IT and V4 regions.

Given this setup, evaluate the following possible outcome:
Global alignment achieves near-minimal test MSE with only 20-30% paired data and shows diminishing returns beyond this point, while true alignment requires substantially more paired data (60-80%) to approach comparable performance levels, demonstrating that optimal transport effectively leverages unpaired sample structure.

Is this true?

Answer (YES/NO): NO